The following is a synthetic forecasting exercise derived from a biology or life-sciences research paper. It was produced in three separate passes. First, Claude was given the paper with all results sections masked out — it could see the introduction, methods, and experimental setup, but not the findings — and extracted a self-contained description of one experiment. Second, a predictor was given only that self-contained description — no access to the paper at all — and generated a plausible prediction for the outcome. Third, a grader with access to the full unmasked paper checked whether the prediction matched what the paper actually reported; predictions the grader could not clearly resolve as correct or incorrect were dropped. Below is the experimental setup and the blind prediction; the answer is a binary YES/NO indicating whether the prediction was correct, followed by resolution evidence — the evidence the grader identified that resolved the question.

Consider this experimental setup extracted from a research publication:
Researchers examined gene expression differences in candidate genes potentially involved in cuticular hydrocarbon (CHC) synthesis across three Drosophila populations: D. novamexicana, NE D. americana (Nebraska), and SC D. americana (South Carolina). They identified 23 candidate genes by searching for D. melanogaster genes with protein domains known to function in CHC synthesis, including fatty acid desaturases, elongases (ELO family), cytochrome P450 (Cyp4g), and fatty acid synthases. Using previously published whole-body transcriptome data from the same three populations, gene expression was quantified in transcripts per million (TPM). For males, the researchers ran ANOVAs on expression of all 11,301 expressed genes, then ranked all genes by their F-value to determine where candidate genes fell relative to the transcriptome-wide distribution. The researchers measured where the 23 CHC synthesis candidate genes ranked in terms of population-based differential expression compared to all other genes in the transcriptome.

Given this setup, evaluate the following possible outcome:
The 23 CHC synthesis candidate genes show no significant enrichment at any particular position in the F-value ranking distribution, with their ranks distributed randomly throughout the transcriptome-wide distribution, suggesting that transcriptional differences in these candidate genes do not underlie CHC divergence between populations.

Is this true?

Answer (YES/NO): NO